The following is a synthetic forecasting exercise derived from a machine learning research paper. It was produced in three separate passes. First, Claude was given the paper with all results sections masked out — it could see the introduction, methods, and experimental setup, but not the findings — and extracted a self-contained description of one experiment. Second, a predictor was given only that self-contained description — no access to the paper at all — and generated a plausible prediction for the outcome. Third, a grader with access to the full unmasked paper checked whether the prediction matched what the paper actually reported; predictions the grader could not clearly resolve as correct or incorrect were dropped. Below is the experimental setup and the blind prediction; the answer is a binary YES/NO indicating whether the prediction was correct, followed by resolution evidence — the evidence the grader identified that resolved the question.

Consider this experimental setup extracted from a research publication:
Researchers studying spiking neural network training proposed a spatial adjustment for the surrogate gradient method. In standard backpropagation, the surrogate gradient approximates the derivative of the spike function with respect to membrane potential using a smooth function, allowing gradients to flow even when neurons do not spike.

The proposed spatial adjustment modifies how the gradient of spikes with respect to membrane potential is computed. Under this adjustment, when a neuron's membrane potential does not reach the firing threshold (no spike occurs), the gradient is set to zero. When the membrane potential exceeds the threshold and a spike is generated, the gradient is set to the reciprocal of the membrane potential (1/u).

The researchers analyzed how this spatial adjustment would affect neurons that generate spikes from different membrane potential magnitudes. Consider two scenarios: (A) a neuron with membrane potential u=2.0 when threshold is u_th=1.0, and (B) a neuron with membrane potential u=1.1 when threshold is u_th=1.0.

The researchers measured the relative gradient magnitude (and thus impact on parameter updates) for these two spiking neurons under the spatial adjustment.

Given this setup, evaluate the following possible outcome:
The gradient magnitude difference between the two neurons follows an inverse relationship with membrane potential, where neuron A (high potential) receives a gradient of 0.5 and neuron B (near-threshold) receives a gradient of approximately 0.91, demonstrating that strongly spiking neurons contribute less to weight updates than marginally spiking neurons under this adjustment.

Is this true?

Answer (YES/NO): YES